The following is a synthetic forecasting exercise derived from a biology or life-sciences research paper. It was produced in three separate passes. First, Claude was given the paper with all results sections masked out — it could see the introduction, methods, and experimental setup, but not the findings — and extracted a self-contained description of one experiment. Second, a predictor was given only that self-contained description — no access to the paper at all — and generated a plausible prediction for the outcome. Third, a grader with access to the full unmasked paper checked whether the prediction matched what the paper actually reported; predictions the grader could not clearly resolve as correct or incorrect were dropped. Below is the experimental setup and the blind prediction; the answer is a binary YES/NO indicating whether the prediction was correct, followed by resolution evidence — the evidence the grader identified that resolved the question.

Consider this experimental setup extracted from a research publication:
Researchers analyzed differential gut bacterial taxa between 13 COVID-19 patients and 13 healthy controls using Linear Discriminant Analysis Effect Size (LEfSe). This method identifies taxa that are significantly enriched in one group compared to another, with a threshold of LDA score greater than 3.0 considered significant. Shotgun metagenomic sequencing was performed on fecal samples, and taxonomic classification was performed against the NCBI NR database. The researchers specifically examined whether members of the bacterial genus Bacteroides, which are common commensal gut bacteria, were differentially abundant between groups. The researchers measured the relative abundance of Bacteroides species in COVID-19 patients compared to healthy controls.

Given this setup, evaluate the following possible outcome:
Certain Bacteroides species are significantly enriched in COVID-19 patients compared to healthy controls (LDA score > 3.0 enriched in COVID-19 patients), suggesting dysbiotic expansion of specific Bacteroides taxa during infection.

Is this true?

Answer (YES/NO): NO